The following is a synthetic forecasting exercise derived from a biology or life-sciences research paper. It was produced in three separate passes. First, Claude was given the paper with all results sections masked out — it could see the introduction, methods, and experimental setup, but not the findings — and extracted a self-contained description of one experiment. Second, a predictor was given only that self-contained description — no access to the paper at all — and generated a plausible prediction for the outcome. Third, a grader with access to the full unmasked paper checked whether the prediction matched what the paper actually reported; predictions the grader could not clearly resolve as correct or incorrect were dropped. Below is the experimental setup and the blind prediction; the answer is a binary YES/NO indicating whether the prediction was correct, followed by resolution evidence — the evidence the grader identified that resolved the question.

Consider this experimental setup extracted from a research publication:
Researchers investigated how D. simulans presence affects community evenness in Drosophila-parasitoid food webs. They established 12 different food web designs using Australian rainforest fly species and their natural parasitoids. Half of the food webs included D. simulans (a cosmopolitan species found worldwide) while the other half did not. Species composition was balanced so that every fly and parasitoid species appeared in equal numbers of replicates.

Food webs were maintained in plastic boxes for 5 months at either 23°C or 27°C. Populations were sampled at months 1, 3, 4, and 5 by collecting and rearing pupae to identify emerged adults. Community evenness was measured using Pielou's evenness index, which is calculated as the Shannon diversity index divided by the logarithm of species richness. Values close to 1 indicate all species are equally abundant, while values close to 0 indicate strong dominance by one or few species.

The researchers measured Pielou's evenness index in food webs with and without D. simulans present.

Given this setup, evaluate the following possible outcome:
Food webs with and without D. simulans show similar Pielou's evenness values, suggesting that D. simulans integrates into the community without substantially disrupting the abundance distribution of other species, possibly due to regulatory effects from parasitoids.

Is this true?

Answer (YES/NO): NO